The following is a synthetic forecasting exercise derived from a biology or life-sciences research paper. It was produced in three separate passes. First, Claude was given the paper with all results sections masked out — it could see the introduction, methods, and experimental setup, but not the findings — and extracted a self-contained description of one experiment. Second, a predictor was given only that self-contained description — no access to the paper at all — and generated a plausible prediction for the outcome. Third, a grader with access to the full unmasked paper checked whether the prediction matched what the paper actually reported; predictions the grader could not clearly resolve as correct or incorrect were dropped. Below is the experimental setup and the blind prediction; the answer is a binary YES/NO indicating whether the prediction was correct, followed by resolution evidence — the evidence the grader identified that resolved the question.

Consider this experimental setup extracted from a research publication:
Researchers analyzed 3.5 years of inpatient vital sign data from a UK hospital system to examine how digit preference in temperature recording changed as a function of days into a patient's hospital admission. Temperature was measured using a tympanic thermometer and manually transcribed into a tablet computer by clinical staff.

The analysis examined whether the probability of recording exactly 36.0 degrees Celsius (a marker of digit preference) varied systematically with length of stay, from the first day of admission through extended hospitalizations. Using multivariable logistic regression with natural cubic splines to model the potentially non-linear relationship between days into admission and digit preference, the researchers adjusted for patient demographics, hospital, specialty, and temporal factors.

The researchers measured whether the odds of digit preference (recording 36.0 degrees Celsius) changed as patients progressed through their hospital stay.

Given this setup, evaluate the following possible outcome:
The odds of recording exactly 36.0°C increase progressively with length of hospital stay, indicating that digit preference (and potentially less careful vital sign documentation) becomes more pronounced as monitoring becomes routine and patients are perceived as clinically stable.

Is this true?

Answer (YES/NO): NO